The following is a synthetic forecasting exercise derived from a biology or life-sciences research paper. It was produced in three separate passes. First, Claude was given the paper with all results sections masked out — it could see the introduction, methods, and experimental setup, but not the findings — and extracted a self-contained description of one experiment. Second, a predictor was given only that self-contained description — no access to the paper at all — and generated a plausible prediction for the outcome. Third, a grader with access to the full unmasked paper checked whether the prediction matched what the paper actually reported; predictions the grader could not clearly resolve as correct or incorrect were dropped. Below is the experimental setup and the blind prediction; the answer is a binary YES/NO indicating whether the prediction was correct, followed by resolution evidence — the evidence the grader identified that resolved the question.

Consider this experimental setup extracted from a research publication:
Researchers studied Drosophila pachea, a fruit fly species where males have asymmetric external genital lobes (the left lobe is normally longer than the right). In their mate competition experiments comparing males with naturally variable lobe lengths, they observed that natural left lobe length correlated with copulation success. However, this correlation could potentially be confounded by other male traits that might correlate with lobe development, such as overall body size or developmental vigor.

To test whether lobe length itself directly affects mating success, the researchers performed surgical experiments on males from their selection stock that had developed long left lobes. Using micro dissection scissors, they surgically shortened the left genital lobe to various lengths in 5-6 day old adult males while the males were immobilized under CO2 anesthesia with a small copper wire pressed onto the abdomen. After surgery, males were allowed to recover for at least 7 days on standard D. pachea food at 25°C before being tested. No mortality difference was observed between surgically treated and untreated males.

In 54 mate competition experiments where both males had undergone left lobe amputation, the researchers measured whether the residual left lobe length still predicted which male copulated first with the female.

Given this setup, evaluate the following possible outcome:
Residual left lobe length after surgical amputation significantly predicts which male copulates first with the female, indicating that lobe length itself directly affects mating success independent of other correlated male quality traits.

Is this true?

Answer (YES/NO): YES